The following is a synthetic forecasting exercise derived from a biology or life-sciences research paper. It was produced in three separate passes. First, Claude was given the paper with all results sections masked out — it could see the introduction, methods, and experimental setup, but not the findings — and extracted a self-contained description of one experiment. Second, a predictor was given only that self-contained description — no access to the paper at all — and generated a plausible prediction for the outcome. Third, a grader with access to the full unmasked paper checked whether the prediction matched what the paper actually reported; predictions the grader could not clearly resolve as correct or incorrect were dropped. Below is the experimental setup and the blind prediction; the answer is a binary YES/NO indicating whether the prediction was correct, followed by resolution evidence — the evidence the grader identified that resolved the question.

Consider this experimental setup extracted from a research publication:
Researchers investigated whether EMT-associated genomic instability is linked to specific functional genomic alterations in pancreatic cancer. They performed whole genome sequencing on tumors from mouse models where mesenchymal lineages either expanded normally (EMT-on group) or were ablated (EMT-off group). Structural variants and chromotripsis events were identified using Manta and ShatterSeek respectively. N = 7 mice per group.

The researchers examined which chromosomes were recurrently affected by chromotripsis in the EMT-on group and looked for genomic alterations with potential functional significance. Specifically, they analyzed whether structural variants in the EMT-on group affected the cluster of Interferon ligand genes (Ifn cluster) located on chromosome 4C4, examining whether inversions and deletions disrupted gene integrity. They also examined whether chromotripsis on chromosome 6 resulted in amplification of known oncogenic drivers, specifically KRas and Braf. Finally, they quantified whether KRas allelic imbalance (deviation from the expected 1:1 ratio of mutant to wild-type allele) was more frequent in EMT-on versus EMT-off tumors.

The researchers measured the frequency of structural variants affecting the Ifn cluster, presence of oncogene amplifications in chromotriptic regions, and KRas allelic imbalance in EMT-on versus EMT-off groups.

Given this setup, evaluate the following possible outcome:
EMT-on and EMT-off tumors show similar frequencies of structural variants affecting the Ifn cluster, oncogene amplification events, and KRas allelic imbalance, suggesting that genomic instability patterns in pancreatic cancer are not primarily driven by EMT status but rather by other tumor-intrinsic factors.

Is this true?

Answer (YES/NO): NO